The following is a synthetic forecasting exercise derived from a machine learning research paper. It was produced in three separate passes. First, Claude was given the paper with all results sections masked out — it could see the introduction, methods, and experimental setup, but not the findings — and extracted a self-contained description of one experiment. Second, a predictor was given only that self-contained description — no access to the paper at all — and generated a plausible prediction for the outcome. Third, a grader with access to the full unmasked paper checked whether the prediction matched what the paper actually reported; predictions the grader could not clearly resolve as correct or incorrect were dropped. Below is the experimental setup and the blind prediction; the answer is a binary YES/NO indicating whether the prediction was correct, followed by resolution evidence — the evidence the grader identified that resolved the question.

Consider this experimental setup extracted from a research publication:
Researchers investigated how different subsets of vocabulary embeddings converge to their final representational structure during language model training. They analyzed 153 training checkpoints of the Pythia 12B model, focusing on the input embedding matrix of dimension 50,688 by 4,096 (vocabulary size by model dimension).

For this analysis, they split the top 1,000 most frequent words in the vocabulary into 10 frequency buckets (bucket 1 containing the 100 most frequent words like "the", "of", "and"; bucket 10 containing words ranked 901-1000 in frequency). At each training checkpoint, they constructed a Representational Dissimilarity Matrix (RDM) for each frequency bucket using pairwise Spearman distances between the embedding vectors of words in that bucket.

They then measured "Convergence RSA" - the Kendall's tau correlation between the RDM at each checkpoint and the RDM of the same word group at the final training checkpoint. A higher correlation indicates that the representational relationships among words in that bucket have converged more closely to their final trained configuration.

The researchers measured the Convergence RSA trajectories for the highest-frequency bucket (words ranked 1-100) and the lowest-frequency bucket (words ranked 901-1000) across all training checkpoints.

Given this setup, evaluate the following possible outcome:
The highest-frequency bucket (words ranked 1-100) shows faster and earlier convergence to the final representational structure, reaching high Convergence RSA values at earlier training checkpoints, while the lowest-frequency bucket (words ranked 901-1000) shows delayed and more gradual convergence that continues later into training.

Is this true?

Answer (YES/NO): YES